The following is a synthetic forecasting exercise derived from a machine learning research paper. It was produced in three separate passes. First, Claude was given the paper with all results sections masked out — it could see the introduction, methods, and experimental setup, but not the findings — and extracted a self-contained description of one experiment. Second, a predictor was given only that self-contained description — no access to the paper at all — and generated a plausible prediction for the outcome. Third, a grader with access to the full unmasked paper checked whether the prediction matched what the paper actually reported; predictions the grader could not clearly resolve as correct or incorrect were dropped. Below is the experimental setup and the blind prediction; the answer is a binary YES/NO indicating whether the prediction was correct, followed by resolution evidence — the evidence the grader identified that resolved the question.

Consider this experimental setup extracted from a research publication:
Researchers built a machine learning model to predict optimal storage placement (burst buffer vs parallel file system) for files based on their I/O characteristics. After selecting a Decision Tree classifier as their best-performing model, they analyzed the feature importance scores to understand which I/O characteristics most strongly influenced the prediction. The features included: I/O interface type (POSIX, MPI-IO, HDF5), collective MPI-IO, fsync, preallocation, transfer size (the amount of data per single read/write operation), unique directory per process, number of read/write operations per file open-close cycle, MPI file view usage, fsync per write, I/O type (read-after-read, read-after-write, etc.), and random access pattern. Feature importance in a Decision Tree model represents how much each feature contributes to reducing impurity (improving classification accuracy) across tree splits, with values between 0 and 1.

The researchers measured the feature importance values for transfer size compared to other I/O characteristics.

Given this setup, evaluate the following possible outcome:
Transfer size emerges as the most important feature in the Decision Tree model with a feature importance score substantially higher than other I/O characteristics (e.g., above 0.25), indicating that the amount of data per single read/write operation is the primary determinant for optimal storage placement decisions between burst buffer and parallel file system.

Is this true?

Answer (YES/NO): NO